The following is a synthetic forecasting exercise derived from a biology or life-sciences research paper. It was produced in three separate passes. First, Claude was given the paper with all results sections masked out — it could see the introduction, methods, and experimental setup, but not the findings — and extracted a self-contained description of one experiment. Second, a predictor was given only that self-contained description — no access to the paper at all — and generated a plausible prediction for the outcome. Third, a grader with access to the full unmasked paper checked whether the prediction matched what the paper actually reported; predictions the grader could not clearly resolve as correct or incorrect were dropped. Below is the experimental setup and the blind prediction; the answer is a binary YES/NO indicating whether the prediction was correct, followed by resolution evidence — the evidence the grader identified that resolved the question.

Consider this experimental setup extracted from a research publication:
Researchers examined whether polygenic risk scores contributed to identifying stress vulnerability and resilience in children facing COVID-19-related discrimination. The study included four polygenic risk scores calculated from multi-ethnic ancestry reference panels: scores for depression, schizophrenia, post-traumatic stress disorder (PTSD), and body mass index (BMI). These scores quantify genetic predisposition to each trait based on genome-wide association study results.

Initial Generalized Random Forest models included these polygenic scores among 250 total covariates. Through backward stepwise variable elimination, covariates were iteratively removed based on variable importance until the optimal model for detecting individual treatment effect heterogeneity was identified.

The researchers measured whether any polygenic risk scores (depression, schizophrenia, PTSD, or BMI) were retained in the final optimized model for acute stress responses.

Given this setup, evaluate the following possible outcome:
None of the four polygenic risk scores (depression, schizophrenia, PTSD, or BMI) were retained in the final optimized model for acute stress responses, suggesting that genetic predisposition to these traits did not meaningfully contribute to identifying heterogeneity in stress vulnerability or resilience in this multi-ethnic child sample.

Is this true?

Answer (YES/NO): YES